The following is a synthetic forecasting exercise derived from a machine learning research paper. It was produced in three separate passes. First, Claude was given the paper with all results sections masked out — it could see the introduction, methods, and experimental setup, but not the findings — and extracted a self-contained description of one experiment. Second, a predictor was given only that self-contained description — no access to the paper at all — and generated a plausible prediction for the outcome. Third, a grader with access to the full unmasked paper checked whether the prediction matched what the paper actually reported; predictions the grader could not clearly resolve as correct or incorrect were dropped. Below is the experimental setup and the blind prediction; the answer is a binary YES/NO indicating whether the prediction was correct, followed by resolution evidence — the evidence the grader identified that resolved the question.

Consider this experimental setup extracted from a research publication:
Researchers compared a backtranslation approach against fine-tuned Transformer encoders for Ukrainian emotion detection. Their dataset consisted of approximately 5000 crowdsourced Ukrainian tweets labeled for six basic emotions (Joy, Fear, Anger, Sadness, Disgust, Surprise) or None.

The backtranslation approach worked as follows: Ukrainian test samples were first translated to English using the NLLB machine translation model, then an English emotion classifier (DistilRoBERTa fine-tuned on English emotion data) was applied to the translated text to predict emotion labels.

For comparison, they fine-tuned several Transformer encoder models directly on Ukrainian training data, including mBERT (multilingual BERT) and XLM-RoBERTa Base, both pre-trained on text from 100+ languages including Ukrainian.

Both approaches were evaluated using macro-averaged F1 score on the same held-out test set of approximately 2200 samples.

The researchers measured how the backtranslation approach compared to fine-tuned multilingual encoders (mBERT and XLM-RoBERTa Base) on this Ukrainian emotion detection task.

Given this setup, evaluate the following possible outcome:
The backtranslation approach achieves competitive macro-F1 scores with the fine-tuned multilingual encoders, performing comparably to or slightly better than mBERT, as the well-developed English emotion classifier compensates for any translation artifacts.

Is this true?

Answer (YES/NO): NO